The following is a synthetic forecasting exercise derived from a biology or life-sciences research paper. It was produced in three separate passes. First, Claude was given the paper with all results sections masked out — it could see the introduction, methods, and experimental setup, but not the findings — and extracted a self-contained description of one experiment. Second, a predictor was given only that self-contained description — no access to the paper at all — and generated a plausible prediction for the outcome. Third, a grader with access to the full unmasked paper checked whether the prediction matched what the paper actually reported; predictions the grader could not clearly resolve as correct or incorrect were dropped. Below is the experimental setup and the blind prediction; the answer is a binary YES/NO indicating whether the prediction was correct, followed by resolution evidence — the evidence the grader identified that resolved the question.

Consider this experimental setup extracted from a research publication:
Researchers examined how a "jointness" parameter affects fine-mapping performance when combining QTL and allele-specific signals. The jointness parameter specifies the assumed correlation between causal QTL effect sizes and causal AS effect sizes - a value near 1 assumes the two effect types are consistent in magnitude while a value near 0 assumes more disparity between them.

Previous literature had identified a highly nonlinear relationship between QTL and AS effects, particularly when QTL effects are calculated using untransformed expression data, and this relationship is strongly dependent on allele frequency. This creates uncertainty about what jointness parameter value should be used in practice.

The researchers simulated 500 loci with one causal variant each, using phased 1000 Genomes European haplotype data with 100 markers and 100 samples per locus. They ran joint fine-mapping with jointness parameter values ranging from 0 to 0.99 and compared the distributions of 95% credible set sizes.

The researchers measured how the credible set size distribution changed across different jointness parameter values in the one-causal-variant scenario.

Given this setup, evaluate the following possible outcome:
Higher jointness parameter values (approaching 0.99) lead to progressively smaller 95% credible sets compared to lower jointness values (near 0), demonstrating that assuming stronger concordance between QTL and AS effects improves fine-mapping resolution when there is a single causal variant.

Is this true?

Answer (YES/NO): NO